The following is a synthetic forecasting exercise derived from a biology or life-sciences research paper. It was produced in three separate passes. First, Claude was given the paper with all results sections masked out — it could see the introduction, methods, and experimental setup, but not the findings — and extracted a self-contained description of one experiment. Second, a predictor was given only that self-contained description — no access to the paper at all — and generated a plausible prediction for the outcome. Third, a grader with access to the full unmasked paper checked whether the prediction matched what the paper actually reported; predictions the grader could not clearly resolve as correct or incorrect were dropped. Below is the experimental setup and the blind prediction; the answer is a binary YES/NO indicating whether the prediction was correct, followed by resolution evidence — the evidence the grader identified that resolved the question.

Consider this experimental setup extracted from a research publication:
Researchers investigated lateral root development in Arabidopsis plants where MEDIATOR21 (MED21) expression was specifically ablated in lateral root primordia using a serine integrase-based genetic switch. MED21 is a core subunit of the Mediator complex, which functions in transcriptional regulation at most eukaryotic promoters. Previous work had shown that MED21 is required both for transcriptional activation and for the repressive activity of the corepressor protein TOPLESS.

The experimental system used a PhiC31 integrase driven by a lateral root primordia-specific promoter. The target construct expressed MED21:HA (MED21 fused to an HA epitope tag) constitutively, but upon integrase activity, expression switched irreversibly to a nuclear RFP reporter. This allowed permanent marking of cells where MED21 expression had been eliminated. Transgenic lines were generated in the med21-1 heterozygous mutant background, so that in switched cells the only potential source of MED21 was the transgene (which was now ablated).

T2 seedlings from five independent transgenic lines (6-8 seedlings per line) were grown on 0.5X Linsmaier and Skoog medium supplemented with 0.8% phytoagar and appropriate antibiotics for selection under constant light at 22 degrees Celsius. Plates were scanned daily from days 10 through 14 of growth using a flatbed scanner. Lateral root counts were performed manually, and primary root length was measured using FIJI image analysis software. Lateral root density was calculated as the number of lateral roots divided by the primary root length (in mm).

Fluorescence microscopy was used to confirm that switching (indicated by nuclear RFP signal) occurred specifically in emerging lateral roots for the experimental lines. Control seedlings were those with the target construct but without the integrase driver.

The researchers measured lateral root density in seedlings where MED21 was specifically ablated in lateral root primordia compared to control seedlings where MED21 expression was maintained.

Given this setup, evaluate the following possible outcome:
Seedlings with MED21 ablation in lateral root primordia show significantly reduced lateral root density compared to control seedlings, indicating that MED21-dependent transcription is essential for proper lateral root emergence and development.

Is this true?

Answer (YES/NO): NO